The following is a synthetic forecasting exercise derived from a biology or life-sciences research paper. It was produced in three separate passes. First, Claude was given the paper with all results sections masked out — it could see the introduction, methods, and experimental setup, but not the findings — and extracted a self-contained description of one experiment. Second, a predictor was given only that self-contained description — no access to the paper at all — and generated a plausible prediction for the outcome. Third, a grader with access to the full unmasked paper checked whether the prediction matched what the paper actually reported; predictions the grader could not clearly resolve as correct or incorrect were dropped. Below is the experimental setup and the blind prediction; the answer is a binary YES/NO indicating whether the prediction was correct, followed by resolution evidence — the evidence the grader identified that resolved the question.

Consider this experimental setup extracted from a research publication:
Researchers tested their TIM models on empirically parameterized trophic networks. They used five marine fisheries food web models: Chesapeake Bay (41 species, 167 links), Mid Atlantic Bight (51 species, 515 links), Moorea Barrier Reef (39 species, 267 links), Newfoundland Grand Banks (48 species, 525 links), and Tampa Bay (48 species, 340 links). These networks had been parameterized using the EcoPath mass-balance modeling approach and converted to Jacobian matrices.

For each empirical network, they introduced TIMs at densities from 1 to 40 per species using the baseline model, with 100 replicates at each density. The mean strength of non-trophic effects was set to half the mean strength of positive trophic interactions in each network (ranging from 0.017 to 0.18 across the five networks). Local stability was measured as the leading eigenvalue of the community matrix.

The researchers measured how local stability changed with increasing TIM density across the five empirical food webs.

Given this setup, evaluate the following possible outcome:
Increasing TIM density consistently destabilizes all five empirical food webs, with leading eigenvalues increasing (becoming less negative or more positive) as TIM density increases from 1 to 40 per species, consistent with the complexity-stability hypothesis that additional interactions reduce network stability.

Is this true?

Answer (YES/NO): NO